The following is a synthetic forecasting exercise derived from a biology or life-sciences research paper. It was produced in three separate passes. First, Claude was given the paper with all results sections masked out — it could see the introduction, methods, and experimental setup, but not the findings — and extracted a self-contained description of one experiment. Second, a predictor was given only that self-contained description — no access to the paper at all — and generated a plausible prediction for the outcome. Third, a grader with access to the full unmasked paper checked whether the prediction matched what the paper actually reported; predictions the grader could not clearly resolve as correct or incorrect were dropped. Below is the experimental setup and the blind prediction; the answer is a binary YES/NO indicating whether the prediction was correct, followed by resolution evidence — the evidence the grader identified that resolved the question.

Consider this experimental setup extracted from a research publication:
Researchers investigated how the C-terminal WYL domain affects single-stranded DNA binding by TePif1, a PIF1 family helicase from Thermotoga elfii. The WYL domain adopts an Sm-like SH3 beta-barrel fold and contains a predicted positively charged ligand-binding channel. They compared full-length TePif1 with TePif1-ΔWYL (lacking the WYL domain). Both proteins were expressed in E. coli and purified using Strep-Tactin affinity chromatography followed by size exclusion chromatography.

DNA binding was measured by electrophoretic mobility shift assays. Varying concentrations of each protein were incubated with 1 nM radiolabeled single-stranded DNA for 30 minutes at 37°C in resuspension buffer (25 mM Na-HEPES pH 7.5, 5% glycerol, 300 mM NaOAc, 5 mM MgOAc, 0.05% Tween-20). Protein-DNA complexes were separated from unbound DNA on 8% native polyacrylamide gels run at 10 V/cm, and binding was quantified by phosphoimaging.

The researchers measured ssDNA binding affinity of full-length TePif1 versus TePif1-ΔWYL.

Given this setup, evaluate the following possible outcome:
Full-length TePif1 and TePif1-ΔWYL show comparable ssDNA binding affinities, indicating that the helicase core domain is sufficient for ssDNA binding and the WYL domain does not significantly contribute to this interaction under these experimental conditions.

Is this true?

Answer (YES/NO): NO